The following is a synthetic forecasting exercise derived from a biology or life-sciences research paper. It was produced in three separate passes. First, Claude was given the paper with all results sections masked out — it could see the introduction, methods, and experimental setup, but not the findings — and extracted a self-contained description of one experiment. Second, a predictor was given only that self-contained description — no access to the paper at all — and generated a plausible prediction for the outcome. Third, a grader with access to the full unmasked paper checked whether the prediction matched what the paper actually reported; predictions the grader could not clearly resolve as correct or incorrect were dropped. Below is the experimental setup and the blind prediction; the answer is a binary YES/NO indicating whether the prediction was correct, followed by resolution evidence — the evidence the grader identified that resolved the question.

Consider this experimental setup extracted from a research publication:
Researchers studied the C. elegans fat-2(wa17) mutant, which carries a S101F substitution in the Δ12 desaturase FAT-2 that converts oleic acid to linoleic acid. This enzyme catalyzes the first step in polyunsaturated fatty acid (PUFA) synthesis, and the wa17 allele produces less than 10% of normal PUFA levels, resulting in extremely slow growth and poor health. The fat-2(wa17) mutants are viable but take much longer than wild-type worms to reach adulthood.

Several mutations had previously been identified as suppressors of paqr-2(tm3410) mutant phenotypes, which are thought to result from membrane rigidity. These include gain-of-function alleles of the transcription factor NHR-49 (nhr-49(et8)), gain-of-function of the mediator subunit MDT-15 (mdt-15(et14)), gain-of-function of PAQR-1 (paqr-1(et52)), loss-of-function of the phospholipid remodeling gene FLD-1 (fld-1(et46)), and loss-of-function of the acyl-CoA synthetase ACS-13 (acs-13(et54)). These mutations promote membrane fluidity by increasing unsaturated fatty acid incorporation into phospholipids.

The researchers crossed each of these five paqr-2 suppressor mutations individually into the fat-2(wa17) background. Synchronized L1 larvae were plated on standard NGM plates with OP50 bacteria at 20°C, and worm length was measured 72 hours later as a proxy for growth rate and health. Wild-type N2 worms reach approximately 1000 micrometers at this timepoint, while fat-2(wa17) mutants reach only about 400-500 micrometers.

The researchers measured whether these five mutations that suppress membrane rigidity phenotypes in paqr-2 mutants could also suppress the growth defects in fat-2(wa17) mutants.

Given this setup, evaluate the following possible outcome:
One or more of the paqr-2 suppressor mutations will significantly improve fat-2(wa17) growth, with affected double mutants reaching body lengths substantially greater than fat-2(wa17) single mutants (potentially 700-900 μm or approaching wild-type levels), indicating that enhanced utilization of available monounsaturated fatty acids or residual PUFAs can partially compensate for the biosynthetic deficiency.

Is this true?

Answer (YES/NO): NO